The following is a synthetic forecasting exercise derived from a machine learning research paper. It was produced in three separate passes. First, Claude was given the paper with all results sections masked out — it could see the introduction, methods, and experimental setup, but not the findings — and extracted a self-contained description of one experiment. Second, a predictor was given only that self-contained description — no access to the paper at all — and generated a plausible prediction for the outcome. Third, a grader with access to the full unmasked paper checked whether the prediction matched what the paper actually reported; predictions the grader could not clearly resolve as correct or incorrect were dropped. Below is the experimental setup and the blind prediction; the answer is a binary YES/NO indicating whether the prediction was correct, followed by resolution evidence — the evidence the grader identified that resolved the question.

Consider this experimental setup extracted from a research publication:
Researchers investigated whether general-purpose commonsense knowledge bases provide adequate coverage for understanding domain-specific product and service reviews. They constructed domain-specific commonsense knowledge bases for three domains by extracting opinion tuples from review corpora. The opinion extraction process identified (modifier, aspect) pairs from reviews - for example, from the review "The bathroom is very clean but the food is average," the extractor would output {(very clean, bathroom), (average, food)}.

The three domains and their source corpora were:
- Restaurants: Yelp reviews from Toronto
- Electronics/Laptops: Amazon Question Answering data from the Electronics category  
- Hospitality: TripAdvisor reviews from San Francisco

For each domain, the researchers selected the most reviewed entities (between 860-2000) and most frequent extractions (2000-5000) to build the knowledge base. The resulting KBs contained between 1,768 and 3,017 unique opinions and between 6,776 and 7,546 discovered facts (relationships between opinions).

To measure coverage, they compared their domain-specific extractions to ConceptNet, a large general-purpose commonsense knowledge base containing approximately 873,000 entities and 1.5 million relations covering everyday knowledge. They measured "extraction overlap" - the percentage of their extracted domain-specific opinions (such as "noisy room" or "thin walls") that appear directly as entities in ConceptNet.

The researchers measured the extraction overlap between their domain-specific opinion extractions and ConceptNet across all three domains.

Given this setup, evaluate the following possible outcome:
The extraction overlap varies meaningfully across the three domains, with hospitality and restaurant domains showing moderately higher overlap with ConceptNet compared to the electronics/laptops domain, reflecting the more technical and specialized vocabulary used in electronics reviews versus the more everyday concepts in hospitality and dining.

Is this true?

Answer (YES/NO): NO